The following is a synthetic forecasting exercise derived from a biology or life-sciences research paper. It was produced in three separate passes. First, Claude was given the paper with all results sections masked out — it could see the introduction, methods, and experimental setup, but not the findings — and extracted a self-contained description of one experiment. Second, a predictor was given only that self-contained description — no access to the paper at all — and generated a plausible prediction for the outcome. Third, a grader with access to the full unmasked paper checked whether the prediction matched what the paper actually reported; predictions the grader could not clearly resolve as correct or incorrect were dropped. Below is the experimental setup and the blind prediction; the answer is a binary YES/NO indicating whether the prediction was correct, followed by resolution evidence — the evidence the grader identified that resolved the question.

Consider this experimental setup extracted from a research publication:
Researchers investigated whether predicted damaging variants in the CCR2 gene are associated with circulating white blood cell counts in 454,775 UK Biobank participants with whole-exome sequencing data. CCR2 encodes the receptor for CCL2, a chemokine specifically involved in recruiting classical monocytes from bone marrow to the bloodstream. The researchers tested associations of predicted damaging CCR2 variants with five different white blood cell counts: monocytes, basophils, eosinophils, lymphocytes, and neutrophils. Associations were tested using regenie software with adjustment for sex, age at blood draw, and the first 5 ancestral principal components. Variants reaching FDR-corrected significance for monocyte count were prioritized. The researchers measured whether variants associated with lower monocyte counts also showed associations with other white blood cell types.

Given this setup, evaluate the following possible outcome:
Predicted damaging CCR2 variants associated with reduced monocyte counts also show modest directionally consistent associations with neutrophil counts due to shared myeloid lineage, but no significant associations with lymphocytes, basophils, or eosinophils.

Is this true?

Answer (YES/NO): NO